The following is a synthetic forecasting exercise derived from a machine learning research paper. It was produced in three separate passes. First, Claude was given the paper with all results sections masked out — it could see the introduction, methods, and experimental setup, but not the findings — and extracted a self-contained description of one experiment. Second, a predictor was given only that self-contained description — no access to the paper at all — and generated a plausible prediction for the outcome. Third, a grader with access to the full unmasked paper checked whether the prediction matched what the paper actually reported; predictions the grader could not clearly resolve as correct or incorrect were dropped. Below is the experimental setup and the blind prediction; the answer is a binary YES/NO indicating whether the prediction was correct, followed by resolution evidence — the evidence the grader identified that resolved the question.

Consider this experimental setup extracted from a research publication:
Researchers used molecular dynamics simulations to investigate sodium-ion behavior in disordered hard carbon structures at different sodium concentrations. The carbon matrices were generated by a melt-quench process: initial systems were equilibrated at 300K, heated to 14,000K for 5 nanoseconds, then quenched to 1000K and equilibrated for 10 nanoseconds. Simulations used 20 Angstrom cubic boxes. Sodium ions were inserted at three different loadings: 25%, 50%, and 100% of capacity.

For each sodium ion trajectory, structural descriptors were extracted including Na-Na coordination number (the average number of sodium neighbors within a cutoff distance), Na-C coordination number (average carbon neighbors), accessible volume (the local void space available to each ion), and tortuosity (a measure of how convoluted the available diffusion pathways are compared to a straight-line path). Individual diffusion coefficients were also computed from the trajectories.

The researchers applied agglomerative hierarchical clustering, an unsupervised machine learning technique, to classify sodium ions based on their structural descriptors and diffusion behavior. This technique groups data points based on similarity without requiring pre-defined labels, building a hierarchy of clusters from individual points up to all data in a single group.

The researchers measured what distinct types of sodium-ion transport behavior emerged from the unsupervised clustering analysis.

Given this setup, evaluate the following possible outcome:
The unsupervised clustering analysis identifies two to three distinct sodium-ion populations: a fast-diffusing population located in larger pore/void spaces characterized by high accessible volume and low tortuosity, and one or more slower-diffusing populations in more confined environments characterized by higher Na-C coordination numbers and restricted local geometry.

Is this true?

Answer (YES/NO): NO